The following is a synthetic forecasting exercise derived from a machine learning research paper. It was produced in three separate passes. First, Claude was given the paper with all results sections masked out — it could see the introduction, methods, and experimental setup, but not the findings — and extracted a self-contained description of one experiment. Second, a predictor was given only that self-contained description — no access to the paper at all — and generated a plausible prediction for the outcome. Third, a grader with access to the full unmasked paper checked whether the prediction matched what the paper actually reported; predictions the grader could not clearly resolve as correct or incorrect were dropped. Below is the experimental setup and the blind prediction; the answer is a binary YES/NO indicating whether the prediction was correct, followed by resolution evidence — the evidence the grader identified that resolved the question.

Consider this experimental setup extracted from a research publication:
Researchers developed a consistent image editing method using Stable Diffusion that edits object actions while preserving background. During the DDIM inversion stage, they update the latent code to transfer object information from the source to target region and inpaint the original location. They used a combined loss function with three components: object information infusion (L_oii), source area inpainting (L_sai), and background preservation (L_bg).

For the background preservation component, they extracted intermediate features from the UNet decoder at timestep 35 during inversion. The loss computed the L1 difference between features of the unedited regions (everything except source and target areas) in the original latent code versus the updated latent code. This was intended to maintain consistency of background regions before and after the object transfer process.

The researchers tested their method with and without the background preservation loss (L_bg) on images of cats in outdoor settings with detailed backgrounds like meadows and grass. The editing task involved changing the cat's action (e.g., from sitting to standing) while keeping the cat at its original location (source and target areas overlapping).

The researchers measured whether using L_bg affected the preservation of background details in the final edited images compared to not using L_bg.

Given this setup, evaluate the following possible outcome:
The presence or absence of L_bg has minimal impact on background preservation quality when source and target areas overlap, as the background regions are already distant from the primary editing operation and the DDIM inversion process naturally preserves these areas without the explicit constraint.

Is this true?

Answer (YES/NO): NO